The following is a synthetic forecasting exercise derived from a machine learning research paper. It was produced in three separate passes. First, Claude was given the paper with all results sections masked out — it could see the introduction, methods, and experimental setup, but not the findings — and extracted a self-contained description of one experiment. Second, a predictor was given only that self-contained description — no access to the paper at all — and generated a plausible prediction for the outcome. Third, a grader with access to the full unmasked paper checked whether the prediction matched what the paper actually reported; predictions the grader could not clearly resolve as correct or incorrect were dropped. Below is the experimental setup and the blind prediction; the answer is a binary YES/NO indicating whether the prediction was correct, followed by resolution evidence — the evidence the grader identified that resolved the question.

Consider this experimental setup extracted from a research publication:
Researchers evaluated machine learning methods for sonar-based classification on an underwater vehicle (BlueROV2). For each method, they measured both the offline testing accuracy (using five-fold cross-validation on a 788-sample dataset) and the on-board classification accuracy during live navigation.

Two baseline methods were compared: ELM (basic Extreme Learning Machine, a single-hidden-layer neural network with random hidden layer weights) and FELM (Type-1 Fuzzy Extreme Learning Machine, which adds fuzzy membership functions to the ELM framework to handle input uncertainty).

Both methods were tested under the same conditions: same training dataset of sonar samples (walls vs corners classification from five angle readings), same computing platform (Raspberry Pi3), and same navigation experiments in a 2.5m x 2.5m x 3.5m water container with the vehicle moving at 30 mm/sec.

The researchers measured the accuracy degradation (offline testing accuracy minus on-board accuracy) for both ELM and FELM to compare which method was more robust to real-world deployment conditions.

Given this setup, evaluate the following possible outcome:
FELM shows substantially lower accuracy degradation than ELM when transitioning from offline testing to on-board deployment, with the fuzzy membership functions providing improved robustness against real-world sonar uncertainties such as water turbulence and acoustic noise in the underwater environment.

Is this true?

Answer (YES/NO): NO